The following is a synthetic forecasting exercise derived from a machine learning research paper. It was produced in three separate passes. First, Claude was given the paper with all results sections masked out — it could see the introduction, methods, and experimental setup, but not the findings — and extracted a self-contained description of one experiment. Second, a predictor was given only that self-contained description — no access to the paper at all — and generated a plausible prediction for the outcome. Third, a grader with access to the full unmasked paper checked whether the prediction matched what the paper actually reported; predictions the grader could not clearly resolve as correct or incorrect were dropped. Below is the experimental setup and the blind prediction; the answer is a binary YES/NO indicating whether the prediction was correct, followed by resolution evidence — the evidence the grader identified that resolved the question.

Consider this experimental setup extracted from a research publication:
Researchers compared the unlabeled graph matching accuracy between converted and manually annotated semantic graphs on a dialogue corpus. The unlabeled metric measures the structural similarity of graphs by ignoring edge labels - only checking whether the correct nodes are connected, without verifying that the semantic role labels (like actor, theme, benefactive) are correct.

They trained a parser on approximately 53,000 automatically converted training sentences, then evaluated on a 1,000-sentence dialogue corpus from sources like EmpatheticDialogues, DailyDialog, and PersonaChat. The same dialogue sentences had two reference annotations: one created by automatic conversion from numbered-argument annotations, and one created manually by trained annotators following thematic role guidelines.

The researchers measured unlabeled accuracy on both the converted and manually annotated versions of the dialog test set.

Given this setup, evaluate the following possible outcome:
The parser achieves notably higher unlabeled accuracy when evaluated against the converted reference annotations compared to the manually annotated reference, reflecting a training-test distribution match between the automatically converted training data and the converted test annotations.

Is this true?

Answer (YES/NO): NO